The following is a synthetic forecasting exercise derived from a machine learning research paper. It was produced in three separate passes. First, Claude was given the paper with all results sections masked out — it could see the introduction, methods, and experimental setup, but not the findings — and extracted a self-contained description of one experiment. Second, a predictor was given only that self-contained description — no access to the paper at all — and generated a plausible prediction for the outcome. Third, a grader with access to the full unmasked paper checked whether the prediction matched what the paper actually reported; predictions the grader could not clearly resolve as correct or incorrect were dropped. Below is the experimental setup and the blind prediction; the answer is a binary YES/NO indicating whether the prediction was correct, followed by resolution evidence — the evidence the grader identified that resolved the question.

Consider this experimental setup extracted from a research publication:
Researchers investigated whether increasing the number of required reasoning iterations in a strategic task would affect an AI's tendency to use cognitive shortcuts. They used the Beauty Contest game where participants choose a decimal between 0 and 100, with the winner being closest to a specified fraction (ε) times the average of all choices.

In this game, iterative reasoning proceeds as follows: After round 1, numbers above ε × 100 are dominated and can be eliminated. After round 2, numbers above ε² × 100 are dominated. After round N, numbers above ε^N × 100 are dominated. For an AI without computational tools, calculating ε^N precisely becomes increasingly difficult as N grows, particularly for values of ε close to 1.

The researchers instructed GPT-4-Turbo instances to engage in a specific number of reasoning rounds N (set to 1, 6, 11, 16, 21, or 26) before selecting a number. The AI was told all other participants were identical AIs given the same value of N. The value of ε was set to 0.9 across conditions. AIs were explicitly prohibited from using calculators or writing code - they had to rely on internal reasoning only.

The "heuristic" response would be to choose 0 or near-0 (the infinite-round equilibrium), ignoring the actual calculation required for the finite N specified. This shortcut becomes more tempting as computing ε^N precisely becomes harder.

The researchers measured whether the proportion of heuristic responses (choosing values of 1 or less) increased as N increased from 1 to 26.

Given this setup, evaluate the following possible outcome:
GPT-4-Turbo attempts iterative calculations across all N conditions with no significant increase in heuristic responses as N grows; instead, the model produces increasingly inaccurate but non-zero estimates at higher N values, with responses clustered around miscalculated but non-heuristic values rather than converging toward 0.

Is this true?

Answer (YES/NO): NO